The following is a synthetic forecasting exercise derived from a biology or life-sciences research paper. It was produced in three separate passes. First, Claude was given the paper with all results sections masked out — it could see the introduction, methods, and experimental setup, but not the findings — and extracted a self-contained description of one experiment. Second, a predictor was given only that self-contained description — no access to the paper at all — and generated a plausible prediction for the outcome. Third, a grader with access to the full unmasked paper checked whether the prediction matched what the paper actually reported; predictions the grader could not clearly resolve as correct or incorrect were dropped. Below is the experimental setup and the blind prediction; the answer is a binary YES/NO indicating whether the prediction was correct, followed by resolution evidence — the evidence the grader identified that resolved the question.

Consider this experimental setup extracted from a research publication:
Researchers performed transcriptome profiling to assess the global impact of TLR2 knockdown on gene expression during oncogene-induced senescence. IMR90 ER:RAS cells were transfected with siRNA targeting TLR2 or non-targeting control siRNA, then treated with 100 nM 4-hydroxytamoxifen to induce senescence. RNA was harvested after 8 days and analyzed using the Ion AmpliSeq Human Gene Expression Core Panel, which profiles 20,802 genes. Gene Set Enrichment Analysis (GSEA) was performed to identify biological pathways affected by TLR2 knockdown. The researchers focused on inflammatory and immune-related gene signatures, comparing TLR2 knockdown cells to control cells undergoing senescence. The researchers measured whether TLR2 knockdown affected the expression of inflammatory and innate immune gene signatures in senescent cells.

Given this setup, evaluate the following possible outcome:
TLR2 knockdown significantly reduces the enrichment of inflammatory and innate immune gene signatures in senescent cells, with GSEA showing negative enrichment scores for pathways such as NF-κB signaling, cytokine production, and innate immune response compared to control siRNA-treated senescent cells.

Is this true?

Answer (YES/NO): YES